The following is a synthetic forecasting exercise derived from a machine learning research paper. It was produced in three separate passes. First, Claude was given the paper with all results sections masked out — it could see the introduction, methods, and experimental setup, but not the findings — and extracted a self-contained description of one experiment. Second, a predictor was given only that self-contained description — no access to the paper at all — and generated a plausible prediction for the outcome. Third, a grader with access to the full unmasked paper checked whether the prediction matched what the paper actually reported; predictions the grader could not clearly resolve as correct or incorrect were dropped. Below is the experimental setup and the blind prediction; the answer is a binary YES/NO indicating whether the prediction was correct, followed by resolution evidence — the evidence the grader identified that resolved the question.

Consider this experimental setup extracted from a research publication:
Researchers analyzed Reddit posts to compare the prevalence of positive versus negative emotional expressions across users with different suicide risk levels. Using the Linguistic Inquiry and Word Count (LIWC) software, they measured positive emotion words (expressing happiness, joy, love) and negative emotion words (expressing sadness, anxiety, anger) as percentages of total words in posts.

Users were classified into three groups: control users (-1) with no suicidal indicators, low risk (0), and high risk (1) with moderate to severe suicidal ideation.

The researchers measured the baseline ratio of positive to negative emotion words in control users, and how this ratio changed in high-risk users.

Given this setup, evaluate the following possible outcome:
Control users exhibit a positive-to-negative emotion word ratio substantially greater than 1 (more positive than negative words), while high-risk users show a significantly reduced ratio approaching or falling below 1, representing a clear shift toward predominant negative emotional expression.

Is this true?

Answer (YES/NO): NO